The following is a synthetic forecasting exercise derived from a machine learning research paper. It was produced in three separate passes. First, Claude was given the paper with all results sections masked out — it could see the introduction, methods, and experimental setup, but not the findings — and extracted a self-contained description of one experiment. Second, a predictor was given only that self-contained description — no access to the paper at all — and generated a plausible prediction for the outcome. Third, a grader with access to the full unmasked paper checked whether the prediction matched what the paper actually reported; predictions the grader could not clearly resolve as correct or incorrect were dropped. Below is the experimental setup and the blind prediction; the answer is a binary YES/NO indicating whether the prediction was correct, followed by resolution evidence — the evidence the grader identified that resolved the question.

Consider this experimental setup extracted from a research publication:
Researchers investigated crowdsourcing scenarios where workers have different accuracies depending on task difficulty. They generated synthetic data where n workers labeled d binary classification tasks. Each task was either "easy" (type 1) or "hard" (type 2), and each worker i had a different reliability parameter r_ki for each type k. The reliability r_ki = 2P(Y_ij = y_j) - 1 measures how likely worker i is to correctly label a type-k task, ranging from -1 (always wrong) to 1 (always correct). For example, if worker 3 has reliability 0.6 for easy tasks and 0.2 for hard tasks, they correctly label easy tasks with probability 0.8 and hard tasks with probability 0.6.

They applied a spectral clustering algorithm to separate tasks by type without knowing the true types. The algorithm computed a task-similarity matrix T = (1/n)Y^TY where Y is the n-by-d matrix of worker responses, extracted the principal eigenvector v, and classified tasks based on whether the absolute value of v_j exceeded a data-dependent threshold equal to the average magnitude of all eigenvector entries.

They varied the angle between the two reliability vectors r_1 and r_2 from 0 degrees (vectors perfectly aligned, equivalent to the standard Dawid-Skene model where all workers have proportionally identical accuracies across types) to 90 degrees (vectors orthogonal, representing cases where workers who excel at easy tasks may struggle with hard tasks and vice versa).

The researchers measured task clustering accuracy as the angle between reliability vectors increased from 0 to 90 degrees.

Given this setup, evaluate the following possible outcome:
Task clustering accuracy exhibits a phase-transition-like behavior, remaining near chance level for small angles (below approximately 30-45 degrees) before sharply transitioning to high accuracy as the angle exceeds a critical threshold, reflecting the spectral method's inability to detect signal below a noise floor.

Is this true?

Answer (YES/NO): NO